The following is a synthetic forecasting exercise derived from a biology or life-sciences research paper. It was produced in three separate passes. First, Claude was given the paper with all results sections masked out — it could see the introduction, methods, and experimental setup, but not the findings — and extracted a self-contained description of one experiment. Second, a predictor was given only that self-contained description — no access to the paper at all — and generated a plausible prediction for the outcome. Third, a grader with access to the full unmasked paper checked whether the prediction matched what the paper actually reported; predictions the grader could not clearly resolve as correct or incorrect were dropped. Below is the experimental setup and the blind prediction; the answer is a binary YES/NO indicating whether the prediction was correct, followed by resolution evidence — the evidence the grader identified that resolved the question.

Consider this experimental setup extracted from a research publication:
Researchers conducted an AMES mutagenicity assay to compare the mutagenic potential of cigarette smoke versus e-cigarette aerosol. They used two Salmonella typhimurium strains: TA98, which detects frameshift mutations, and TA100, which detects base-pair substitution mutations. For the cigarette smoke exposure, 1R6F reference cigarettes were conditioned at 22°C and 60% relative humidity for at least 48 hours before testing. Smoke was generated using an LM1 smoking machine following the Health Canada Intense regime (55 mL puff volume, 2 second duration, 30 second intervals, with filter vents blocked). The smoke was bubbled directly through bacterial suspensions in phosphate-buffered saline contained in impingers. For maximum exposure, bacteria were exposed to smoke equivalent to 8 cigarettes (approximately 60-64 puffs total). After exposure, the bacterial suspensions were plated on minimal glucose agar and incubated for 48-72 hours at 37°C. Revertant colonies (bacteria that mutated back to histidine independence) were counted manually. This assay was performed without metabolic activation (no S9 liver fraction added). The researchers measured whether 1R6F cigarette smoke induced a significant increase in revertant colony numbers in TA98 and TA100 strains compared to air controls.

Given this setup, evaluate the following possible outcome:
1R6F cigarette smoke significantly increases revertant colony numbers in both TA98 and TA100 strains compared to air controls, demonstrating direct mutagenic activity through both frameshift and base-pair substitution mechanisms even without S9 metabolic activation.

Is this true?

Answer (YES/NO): YES